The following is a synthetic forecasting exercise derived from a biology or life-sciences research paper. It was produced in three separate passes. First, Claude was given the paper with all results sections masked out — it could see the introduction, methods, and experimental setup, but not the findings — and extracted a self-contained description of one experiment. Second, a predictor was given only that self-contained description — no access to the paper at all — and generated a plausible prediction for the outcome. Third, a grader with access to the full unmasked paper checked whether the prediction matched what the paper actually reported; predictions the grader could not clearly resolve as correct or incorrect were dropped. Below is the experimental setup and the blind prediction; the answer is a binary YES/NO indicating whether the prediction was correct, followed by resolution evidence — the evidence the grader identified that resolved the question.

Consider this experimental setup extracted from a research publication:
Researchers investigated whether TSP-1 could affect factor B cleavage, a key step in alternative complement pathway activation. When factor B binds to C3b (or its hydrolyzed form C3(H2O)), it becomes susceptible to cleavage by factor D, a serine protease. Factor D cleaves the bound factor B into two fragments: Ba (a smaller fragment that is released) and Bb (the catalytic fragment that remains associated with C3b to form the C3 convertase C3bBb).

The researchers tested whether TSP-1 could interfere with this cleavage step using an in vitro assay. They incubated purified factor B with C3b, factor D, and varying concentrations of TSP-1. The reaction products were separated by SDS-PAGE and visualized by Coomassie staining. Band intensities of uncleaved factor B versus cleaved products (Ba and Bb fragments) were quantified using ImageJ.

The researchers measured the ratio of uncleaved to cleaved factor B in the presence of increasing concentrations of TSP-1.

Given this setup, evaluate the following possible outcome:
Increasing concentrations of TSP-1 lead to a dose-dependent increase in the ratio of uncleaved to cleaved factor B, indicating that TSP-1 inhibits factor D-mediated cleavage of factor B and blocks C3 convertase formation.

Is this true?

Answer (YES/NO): YES